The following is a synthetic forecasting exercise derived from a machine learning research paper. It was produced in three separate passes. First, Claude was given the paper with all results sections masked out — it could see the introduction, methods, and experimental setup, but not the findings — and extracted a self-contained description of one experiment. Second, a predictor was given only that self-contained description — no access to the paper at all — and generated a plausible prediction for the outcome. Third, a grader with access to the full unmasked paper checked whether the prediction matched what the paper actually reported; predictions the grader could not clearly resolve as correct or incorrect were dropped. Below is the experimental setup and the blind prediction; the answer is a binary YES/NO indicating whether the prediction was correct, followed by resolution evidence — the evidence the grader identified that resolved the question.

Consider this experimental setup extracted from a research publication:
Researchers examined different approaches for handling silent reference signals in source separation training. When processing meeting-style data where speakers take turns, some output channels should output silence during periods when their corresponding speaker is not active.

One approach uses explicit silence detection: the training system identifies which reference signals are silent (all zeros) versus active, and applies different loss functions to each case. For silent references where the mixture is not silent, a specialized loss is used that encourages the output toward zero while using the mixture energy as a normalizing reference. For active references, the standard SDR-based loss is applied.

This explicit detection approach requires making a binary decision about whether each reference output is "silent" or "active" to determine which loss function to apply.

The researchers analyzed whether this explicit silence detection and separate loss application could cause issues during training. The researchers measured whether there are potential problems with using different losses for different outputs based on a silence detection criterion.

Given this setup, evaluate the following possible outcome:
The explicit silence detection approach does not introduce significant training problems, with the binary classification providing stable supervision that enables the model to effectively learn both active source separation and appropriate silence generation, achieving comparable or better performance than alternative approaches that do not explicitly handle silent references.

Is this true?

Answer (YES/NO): NO